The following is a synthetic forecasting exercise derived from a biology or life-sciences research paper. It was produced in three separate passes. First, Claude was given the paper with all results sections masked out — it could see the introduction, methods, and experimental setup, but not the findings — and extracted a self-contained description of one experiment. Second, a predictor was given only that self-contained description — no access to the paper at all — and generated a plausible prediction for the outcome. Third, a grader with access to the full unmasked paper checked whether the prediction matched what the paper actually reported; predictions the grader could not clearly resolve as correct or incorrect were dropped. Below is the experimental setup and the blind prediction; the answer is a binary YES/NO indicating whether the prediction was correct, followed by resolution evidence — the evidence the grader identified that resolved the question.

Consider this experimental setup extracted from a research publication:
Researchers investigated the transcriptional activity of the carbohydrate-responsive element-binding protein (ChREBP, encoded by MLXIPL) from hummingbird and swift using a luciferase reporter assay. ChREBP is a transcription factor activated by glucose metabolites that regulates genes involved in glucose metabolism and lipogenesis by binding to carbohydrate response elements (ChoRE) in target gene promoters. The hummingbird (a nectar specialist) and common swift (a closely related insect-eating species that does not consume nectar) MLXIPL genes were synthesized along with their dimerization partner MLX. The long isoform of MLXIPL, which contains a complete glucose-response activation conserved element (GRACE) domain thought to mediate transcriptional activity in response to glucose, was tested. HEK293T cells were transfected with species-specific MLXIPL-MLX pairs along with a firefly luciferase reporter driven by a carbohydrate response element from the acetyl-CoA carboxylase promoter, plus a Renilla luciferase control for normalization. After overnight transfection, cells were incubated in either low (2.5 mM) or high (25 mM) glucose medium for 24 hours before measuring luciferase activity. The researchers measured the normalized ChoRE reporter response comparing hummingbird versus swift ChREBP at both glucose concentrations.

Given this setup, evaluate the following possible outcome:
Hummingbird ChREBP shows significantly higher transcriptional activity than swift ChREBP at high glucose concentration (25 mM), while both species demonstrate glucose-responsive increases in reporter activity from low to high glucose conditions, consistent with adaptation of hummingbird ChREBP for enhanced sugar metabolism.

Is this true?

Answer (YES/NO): NO